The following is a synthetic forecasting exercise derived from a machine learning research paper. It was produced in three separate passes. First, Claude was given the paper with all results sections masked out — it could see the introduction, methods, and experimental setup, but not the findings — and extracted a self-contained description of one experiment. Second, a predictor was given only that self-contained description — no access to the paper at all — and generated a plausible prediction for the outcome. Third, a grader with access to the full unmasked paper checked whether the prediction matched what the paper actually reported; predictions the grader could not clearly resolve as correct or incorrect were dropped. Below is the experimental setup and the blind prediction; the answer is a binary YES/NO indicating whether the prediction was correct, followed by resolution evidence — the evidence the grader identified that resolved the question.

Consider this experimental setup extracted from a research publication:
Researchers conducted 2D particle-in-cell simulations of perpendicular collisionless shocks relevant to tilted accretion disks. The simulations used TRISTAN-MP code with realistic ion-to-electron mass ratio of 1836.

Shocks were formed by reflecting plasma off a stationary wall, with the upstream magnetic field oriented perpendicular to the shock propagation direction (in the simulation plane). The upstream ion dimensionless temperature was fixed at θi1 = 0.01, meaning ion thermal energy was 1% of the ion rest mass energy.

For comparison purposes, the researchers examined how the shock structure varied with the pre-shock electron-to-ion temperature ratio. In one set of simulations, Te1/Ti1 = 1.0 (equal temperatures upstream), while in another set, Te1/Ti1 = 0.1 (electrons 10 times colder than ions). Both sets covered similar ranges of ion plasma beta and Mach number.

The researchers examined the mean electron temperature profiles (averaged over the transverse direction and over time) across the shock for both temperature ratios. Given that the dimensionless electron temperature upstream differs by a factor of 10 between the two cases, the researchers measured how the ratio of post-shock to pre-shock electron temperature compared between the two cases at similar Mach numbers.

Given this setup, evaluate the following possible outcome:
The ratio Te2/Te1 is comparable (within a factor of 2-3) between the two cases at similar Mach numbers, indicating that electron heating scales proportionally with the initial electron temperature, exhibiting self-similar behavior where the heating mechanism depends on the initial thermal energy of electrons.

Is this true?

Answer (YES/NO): YES